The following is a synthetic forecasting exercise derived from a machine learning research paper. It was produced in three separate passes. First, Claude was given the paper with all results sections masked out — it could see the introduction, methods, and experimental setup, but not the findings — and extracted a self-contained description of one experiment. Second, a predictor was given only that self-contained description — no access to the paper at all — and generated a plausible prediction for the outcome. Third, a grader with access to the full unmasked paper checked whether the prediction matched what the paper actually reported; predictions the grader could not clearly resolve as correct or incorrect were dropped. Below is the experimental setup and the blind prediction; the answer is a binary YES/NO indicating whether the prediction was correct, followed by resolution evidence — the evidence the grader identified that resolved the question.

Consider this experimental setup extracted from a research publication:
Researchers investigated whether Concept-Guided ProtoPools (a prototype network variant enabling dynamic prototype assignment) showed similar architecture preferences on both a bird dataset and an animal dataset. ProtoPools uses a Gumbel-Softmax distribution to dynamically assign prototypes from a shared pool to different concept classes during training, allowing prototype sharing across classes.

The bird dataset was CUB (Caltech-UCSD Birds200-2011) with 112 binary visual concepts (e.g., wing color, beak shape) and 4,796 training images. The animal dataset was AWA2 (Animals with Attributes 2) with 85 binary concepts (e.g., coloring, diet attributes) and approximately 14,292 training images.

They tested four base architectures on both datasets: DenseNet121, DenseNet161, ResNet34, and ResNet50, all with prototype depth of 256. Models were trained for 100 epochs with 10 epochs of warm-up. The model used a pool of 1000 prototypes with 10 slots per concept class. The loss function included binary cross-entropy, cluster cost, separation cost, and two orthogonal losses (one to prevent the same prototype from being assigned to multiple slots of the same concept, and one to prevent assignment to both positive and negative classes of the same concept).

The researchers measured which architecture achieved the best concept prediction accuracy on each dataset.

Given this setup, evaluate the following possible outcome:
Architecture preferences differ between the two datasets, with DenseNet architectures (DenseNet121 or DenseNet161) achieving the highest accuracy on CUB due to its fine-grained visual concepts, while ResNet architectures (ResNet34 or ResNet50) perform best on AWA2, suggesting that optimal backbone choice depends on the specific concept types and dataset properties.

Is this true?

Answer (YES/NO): NO